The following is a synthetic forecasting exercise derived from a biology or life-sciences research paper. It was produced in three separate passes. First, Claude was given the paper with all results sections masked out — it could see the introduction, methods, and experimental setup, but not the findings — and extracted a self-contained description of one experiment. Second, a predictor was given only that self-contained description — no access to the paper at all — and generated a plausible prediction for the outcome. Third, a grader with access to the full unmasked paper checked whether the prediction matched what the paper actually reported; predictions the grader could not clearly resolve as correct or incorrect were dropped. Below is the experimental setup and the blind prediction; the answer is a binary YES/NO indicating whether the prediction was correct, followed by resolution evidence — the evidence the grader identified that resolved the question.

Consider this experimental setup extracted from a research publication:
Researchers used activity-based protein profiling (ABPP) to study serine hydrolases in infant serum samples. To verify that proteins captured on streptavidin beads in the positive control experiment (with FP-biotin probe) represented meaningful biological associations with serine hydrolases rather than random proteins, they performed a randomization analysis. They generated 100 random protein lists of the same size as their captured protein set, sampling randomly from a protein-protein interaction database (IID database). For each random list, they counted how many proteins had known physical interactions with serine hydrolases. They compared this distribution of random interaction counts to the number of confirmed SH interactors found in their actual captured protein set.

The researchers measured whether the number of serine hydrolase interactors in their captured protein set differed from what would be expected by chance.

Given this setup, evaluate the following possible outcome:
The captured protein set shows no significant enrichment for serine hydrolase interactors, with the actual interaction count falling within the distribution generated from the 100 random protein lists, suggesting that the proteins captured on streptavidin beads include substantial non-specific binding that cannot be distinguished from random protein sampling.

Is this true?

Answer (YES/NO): NO